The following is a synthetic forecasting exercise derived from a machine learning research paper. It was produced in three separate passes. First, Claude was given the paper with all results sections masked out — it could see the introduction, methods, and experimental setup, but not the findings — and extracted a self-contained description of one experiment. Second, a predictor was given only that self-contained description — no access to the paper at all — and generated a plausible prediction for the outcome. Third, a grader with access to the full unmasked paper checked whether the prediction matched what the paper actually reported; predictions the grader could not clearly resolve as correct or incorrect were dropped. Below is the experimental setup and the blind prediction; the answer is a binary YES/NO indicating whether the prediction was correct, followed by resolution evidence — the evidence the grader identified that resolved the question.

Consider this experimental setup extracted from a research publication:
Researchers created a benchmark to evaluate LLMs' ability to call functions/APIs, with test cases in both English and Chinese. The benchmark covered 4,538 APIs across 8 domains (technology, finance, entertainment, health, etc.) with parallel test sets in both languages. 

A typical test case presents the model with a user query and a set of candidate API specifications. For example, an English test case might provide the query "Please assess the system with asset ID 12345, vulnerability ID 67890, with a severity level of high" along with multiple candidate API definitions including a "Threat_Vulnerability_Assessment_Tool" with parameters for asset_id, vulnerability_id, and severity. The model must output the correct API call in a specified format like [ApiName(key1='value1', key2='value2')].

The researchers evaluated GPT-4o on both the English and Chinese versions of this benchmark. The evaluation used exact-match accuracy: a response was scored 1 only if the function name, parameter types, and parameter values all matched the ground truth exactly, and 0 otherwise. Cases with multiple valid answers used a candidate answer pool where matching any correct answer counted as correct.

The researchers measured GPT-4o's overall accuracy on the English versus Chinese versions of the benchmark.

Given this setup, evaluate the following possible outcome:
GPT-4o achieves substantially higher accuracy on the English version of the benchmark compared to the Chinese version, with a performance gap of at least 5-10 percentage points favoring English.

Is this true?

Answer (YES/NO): NO